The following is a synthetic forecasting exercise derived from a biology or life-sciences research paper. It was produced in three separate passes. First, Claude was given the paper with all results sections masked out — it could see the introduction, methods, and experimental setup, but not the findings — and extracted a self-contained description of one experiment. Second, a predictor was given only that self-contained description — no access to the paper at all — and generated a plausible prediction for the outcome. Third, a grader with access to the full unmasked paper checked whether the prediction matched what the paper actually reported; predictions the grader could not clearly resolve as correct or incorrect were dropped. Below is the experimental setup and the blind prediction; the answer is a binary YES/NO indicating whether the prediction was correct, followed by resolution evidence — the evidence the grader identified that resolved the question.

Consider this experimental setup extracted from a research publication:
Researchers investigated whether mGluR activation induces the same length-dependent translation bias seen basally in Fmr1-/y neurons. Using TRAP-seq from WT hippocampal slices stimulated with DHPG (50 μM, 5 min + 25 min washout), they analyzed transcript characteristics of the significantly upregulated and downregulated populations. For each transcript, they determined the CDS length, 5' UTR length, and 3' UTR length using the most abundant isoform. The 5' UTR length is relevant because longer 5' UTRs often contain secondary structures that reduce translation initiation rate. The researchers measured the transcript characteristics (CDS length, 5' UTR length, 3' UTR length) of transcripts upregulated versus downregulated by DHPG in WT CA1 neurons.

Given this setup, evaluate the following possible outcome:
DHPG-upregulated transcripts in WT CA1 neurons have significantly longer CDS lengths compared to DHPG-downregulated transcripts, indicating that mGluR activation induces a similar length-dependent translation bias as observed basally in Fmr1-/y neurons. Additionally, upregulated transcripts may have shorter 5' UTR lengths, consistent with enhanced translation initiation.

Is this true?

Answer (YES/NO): NO